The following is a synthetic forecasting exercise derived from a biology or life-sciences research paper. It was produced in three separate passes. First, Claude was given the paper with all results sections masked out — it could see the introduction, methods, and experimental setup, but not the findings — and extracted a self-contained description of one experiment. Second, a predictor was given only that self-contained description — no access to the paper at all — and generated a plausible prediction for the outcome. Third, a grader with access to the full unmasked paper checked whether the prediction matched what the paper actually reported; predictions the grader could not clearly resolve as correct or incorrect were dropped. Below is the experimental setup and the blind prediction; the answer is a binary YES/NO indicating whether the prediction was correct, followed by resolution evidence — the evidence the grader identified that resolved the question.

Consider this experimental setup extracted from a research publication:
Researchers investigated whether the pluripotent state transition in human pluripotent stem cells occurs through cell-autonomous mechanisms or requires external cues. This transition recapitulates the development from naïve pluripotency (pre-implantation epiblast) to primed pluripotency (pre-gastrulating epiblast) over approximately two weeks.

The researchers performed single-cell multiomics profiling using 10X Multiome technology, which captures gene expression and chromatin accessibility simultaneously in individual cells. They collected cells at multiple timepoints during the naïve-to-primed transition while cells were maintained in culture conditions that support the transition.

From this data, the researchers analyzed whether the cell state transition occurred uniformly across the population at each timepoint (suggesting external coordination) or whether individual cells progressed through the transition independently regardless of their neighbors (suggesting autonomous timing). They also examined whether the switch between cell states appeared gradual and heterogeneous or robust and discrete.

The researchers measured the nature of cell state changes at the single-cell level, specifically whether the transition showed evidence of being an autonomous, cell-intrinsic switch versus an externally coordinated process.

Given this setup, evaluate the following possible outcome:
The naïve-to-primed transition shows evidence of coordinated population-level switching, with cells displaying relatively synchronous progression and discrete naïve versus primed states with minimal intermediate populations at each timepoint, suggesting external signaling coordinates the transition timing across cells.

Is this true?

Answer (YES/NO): NO